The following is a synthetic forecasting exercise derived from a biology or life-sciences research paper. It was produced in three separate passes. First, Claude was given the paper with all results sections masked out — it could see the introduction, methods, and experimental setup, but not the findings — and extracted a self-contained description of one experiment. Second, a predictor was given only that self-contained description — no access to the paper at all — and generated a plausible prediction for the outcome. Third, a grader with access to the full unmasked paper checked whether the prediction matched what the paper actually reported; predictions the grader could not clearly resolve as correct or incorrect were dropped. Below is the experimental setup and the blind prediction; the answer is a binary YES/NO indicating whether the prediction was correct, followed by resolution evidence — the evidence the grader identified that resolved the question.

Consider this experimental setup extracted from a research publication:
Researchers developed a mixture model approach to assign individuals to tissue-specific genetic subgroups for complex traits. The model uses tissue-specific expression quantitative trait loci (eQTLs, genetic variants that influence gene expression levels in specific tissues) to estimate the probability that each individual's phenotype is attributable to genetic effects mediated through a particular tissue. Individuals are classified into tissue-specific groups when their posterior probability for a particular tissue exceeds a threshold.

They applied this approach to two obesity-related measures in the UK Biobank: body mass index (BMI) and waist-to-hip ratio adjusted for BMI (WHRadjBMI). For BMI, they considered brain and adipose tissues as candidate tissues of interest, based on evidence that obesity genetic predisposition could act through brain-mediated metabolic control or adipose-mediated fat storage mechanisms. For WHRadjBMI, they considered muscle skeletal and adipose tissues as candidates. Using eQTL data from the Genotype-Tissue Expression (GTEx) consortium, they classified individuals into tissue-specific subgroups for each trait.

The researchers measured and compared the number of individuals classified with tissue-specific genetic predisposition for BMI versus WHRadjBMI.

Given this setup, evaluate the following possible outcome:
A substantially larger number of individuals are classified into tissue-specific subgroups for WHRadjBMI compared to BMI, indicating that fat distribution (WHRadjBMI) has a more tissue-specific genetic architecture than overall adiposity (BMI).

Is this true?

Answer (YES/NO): NO